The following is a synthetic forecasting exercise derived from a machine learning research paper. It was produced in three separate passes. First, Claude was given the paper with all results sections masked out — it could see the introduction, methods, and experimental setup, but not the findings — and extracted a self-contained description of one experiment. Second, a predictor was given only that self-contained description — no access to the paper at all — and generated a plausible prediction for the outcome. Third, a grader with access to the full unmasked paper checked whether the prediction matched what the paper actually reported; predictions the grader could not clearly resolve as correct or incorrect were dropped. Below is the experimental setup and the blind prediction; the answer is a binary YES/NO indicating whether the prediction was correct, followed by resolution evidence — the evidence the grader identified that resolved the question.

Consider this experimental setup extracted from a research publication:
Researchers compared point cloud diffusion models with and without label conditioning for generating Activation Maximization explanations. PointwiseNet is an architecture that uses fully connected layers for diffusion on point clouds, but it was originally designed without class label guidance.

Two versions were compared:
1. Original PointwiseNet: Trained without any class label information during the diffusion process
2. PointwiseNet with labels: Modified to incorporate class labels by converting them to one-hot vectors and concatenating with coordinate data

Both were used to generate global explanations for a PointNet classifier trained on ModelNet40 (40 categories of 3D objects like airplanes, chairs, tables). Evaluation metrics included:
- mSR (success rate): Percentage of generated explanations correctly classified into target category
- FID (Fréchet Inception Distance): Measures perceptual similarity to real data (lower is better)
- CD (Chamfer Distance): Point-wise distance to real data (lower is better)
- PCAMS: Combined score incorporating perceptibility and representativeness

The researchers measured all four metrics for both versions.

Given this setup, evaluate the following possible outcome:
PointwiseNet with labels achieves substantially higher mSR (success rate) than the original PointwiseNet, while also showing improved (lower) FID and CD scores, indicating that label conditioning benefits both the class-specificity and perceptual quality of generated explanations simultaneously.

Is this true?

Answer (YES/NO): YES